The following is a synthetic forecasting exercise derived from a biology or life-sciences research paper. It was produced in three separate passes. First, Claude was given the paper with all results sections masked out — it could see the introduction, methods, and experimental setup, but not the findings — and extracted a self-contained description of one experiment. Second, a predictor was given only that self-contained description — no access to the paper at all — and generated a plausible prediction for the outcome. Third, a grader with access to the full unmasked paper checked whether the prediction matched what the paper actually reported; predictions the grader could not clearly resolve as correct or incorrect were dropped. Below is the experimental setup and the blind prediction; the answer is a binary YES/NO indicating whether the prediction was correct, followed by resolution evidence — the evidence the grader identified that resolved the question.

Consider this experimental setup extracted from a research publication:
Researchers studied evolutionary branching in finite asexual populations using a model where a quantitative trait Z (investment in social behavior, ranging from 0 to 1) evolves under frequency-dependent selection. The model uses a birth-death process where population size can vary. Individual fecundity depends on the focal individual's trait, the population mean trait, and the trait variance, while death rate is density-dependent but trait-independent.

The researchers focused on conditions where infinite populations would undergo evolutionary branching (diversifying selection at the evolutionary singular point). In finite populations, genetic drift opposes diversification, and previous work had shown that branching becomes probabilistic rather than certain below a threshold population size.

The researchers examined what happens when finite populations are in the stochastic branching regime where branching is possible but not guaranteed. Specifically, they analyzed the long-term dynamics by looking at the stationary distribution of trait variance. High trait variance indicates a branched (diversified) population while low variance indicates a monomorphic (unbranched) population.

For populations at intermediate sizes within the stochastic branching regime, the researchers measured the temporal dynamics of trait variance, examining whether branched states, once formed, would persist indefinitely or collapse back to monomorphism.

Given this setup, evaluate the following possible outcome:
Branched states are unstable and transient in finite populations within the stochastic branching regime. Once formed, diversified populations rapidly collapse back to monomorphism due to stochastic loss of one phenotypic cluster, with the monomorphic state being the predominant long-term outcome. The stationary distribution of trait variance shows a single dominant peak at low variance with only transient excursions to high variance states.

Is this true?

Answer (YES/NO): NO